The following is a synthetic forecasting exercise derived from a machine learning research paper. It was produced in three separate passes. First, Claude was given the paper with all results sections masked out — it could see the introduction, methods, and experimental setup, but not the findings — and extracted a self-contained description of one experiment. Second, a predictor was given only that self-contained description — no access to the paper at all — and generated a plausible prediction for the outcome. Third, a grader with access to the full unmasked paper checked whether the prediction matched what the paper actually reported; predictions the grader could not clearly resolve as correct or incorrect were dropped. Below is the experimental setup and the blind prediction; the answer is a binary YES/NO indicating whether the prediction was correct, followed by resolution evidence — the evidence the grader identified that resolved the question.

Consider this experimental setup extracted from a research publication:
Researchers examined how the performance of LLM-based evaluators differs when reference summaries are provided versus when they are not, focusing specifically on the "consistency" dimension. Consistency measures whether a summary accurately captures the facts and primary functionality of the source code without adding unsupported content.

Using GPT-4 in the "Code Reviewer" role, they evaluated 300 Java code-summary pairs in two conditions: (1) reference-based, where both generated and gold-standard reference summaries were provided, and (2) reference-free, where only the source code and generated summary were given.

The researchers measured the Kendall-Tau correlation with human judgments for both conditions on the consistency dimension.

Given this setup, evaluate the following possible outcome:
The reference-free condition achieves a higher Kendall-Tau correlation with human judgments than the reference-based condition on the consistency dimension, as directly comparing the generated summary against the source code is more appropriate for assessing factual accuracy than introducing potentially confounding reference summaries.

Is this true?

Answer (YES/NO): NO